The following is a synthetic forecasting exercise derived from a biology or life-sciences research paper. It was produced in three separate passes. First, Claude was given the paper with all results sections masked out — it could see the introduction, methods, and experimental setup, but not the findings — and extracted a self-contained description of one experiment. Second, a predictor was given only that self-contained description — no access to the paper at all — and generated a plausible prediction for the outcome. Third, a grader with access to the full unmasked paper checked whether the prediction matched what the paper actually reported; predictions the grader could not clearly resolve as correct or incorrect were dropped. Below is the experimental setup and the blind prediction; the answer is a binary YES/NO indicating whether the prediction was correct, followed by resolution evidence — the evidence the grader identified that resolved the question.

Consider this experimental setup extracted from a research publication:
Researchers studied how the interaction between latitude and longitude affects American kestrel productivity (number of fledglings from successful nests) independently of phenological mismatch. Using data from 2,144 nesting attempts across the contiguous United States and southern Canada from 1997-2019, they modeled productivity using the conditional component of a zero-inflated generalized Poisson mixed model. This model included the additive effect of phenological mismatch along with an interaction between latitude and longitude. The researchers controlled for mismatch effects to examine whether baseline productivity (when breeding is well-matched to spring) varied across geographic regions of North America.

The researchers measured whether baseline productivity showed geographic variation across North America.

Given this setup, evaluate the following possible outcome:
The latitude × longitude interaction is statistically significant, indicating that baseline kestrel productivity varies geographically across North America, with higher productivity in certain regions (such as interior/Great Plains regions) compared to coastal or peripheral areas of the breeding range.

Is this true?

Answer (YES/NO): NO